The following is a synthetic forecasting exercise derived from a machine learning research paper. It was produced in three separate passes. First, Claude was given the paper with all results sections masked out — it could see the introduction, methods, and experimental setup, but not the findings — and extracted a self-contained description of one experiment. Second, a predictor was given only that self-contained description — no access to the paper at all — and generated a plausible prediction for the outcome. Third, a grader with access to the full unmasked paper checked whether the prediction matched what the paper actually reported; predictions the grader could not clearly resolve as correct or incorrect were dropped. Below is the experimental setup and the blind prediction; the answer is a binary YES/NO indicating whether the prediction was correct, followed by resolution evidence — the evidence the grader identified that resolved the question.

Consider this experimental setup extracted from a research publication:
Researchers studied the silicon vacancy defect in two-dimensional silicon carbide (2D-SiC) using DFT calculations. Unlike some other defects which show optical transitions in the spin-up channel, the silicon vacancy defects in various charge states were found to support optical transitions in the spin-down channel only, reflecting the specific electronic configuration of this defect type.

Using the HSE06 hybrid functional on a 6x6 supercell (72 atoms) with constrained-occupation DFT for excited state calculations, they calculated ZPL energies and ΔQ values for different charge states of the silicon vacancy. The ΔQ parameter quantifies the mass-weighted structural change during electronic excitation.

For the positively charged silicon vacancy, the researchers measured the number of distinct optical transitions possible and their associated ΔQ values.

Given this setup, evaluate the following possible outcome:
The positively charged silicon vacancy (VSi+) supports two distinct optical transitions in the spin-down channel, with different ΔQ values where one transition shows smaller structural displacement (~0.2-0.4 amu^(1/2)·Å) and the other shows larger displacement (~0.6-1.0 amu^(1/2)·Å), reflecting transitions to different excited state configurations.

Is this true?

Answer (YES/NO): NO